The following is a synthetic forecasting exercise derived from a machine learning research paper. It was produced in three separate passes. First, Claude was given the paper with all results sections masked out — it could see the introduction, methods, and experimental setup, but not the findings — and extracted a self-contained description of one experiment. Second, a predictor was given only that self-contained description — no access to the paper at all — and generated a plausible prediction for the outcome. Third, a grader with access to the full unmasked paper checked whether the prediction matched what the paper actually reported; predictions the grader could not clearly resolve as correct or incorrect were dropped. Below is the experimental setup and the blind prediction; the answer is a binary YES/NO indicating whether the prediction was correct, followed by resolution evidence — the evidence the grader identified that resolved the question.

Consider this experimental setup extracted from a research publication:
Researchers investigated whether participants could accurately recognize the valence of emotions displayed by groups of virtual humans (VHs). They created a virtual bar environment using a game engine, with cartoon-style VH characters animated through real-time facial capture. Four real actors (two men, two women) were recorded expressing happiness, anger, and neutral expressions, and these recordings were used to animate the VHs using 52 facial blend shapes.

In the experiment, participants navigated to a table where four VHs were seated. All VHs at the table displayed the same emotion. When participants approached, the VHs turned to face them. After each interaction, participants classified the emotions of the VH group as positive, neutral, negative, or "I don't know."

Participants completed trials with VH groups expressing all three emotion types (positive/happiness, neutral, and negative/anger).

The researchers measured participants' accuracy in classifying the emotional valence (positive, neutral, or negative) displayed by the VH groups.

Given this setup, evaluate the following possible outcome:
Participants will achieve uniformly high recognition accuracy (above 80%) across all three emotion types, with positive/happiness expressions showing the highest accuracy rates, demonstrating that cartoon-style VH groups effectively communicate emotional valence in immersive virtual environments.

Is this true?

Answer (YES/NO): NO